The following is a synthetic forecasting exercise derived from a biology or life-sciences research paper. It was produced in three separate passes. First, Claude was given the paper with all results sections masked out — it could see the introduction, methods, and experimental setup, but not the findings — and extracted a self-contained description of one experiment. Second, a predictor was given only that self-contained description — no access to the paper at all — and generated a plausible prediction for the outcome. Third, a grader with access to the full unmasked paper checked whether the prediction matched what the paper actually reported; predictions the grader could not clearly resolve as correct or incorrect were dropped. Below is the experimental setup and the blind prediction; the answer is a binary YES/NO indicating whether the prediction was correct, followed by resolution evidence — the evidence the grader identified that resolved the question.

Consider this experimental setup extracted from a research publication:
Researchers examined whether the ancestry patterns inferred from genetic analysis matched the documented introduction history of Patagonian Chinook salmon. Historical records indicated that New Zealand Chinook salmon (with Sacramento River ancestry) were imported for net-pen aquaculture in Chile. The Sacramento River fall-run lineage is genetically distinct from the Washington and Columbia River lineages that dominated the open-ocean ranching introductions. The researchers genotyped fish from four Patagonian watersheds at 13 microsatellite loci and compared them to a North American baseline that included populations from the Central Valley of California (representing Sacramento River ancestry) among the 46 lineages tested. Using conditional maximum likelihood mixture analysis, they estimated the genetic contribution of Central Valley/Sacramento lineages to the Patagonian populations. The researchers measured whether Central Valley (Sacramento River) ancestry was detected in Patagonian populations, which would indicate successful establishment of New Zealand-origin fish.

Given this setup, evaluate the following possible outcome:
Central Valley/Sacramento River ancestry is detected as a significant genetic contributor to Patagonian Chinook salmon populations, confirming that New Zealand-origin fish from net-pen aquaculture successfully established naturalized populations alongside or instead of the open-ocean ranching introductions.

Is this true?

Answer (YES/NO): NO